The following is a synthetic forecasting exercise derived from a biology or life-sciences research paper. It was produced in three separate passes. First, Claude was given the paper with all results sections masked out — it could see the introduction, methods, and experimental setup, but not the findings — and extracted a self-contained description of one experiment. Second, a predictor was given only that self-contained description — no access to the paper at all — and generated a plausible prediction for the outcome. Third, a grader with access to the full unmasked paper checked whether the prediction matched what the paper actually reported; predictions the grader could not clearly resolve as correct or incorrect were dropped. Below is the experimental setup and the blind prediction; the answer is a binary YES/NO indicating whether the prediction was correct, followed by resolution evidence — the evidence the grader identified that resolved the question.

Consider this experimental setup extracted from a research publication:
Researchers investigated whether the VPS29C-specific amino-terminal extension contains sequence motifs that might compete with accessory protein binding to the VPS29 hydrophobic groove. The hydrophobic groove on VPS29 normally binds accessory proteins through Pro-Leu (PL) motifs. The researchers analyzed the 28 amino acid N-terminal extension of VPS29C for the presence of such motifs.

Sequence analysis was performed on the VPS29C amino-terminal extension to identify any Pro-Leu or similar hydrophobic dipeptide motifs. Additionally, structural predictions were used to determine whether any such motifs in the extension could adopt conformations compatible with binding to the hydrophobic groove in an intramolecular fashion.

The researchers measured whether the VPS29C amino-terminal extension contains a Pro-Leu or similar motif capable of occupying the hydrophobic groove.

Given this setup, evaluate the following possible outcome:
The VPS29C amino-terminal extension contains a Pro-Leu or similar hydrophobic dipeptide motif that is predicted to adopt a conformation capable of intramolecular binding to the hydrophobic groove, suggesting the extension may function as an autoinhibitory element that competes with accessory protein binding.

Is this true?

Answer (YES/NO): NO